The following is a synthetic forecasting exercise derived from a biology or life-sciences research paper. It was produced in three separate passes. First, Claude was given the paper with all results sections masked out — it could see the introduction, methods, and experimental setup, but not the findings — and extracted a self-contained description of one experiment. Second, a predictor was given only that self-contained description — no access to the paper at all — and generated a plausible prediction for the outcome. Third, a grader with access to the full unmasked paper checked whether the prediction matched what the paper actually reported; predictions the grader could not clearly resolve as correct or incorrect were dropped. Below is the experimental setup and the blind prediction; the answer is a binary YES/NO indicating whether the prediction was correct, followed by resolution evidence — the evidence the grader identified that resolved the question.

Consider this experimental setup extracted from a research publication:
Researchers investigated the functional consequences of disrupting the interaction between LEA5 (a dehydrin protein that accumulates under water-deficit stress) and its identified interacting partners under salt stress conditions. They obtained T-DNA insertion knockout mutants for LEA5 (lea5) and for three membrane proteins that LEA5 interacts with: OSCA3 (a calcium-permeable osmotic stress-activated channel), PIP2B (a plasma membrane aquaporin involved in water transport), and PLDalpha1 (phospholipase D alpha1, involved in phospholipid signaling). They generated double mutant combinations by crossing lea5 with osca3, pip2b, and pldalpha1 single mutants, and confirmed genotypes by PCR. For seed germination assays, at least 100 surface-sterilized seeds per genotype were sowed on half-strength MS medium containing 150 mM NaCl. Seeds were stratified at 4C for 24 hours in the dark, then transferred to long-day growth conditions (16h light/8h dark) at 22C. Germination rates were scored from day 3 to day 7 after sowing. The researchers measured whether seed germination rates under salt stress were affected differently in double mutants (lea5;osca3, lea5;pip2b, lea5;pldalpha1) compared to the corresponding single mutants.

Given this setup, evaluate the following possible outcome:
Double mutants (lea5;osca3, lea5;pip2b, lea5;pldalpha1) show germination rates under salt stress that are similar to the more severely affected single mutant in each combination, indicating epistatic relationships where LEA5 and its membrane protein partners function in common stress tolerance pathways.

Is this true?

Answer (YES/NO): NO